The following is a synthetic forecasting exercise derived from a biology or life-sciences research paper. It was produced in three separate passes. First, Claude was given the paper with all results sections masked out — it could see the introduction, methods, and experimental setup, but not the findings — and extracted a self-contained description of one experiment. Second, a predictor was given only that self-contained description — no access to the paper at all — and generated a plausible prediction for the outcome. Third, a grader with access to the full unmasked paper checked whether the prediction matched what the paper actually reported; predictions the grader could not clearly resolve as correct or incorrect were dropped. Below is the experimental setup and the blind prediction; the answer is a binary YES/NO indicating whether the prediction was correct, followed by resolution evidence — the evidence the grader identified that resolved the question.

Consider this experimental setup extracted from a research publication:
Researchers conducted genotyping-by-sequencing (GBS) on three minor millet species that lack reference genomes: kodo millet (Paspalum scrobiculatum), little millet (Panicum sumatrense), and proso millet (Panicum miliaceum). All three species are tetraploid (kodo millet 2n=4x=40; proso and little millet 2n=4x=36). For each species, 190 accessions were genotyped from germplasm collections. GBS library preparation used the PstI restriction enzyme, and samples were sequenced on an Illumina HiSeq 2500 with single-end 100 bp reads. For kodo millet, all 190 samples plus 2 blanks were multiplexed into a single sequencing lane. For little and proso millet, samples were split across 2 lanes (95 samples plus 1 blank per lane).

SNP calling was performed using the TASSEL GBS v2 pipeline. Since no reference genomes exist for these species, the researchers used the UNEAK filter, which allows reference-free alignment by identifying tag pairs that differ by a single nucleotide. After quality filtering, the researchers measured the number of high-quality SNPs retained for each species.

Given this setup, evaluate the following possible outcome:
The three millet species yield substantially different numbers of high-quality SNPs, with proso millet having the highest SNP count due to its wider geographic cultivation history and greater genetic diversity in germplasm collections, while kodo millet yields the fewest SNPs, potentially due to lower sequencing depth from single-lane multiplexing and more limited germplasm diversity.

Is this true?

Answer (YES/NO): NO